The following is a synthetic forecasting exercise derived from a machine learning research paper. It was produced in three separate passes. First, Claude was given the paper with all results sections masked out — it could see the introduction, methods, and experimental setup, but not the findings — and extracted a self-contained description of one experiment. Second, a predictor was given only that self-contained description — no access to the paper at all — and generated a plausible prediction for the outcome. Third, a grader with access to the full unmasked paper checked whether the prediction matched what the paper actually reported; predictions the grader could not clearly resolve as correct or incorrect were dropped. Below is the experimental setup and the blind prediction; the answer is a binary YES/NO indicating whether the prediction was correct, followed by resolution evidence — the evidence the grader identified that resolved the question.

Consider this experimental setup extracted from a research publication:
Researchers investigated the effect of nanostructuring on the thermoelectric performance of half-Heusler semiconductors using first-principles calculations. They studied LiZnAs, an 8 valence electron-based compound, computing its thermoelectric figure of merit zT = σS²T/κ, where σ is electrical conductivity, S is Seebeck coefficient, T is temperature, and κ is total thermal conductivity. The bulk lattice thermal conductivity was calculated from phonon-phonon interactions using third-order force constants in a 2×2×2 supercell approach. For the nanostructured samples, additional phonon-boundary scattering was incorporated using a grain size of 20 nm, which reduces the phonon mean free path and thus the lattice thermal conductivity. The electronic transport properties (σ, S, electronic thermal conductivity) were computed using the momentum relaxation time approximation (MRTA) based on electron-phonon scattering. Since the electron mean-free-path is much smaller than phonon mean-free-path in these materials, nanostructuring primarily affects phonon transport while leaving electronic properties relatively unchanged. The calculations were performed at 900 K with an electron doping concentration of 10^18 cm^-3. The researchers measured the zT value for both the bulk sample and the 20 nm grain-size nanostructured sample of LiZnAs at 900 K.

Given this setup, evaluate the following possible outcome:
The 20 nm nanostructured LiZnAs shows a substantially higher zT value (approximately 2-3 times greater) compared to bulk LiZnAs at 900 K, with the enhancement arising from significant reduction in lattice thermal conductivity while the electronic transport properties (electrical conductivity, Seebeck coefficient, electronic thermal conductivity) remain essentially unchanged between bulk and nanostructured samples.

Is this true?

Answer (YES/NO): NO